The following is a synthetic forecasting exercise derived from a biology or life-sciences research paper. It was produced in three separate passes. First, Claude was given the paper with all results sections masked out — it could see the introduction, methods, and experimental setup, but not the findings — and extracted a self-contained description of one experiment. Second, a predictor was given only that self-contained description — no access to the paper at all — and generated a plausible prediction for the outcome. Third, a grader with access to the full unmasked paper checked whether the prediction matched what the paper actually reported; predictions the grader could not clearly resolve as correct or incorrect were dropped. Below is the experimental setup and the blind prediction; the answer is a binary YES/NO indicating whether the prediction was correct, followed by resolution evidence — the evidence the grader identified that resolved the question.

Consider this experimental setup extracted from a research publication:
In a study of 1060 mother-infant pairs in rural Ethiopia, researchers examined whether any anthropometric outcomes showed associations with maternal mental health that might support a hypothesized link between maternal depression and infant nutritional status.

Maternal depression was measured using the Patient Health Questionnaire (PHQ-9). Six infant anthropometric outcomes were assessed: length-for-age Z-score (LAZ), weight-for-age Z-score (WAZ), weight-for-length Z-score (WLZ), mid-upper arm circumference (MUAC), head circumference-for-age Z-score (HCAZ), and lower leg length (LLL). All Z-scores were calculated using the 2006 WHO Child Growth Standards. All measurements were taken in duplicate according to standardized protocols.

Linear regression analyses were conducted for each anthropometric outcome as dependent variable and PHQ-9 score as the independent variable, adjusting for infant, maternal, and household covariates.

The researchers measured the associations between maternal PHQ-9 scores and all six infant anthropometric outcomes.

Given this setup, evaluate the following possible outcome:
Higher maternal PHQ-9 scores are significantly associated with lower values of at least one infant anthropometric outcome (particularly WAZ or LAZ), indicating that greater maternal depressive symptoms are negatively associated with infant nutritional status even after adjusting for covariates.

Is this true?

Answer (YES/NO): NO